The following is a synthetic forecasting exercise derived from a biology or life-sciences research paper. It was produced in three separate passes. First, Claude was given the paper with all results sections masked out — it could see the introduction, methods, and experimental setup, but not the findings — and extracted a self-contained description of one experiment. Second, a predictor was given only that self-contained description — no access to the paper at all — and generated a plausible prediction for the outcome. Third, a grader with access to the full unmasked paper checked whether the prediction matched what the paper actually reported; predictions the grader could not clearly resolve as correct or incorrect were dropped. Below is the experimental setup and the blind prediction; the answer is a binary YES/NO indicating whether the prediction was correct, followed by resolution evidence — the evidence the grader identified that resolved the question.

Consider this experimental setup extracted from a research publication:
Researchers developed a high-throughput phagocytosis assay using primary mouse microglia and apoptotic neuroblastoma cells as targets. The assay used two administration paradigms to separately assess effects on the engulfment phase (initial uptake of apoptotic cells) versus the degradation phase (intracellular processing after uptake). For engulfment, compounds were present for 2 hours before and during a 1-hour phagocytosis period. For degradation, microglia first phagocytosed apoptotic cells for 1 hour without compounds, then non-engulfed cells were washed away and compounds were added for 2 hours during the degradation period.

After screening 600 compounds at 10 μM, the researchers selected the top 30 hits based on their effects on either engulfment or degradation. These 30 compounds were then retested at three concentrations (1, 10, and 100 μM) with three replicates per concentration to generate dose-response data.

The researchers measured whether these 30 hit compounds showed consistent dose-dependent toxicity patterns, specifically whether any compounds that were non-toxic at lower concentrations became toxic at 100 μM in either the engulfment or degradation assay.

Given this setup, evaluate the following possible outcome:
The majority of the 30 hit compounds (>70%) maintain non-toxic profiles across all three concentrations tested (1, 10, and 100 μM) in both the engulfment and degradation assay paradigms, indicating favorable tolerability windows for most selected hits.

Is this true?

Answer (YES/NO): YES